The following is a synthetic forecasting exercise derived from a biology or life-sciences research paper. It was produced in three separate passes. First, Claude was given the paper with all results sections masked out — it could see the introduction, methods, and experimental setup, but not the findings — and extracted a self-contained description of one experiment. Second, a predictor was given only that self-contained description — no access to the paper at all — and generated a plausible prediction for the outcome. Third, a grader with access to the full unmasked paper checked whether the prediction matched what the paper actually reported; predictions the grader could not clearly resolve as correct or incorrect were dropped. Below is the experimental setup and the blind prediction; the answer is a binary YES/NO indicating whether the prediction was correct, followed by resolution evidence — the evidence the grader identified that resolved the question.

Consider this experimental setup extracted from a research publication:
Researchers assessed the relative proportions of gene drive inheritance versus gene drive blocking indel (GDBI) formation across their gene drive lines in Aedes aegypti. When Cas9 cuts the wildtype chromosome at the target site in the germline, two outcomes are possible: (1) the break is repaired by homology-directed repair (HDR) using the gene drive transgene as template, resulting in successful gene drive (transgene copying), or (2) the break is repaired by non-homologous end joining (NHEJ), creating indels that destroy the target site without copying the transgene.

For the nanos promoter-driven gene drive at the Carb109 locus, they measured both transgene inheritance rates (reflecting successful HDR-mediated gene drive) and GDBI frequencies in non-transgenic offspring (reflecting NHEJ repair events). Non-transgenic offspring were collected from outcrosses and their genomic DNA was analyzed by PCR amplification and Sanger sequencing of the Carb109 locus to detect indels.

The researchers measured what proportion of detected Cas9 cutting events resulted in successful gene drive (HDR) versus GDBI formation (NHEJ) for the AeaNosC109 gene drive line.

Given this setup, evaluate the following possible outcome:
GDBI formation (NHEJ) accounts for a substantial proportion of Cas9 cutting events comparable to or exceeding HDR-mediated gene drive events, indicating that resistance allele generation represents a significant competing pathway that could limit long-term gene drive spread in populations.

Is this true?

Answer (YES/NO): NO